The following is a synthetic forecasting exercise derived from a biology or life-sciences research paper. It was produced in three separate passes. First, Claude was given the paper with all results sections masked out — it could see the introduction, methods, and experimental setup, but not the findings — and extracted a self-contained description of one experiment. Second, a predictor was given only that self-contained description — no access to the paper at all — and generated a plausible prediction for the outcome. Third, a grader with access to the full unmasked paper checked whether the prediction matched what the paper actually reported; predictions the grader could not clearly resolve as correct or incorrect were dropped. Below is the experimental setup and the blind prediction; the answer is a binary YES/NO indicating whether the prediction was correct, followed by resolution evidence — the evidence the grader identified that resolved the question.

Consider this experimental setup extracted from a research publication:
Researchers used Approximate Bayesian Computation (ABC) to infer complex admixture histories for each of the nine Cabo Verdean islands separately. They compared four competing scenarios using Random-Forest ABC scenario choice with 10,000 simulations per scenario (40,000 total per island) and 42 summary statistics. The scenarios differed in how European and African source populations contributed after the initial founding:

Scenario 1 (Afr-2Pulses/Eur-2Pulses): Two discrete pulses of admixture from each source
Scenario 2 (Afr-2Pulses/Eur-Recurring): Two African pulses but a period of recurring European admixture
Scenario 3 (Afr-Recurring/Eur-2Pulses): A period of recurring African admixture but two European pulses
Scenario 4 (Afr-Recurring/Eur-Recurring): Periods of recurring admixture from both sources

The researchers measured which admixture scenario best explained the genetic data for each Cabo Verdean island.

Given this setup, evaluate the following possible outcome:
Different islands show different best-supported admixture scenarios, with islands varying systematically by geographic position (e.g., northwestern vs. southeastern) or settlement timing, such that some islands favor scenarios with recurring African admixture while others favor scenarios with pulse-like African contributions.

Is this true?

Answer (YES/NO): NO